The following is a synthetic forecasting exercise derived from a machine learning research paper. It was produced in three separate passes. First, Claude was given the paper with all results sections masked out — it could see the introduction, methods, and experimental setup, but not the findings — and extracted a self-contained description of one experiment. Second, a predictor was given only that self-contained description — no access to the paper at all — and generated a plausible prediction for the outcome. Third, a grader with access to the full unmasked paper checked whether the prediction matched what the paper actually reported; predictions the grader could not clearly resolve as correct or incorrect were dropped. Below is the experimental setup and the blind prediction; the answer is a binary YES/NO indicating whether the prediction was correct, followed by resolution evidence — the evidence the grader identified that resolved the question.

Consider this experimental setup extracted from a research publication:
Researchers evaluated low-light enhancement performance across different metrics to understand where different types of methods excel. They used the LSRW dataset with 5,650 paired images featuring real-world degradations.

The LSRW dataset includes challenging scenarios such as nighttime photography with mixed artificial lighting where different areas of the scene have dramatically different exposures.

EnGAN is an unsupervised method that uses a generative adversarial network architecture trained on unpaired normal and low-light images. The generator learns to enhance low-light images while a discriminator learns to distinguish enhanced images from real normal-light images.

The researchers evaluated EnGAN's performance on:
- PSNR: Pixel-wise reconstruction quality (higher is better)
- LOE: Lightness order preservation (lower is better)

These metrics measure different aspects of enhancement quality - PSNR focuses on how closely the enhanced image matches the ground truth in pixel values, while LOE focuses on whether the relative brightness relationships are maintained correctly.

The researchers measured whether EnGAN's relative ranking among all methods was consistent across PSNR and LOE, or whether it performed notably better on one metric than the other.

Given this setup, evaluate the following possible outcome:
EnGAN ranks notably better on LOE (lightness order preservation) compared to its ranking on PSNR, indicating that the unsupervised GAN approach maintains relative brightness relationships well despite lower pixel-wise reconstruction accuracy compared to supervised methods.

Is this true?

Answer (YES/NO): NO